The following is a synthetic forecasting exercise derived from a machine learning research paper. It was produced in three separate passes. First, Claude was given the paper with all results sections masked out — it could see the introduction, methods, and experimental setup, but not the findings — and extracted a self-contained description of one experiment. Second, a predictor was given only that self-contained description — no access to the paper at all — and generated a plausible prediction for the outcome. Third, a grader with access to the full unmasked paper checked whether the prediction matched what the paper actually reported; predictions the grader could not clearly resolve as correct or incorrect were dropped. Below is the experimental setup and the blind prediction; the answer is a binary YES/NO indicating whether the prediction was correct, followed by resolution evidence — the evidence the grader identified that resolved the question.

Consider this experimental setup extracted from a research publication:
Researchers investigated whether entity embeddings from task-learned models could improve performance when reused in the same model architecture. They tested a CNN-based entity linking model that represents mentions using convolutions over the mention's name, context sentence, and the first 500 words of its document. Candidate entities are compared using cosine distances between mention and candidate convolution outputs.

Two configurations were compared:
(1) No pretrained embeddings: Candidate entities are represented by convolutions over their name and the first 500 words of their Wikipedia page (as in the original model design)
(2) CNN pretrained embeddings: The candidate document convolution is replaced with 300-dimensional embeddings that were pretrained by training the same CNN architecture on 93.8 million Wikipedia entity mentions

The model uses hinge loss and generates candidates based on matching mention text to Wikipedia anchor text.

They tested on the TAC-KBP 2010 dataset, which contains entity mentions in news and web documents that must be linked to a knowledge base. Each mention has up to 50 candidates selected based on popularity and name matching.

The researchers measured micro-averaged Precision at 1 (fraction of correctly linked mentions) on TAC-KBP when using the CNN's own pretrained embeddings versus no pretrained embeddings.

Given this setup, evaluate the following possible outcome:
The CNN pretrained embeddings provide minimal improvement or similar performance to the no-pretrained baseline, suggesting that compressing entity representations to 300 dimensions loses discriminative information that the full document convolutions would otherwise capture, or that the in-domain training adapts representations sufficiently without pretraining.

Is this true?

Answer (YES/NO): NO